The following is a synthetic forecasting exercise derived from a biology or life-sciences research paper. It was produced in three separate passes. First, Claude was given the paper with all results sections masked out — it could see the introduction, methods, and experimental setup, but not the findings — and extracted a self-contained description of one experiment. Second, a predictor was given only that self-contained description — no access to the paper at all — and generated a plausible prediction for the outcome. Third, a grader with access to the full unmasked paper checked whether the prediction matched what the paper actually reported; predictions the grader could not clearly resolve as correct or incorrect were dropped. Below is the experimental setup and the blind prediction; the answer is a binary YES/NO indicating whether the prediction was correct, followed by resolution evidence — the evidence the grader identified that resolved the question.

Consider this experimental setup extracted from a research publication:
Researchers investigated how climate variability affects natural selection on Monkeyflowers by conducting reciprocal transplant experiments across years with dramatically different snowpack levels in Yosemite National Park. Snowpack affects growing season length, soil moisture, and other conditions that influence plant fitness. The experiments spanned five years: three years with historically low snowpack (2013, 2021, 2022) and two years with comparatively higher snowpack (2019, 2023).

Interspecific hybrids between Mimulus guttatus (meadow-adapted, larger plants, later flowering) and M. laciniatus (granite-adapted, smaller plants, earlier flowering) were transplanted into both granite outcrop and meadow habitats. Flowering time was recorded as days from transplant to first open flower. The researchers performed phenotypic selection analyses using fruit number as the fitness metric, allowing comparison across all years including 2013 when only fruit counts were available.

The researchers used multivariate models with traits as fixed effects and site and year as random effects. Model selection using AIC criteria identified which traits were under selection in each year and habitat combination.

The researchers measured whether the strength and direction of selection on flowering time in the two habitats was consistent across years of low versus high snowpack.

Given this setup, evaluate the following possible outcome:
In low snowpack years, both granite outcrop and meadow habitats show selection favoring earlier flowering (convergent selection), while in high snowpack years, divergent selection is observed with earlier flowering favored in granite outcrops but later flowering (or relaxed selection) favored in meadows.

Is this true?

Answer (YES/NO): NO